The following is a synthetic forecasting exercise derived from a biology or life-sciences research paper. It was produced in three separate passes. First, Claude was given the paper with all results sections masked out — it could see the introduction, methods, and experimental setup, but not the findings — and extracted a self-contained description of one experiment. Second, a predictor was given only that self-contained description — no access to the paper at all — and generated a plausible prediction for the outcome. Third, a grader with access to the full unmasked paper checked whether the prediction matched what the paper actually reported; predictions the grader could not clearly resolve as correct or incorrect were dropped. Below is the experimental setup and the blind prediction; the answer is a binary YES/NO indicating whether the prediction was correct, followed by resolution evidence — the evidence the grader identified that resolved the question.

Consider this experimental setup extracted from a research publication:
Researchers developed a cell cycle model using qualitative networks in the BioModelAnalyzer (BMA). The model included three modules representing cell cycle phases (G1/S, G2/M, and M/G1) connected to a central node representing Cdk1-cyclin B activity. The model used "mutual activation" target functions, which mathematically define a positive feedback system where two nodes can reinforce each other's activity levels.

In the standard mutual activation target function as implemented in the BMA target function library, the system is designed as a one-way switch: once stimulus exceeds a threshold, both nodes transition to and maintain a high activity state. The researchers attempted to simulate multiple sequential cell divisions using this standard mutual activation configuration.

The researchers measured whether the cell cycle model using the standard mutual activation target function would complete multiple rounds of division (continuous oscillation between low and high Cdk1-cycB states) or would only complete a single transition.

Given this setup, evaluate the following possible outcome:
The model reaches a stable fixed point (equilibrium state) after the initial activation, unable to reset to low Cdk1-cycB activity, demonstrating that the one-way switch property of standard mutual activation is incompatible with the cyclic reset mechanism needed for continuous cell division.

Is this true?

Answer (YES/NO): YES